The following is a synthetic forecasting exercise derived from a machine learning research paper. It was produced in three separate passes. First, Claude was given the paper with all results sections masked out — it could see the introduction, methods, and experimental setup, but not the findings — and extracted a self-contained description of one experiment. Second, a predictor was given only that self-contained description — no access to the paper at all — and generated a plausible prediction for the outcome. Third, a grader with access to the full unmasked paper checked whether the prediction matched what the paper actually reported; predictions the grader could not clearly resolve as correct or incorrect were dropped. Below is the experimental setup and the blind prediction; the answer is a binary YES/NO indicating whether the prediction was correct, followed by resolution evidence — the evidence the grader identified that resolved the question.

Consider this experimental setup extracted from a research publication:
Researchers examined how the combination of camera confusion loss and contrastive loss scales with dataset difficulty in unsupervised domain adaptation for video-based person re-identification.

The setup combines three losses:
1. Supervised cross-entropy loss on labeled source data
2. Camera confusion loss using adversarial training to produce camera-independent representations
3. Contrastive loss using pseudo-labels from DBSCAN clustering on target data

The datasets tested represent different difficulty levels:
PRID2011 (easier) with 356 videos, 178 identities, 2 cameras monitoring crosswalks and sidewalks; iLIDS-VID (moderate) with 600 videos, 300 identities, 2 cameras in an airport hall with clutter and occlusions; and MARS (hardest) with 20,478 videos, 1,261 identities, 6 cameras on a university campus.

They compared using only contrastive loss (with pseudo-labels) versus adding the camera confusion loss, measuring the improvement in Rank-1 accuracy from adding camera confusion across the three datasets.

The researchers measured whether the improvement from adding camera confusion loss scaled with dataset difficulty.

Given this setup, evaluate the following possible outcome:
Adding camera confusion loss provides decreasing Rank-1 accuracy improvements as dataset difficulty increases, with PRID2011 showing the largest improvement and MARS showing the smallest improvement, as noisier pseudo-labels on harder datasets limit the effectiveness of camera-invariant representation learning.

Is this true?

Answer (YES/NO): NO